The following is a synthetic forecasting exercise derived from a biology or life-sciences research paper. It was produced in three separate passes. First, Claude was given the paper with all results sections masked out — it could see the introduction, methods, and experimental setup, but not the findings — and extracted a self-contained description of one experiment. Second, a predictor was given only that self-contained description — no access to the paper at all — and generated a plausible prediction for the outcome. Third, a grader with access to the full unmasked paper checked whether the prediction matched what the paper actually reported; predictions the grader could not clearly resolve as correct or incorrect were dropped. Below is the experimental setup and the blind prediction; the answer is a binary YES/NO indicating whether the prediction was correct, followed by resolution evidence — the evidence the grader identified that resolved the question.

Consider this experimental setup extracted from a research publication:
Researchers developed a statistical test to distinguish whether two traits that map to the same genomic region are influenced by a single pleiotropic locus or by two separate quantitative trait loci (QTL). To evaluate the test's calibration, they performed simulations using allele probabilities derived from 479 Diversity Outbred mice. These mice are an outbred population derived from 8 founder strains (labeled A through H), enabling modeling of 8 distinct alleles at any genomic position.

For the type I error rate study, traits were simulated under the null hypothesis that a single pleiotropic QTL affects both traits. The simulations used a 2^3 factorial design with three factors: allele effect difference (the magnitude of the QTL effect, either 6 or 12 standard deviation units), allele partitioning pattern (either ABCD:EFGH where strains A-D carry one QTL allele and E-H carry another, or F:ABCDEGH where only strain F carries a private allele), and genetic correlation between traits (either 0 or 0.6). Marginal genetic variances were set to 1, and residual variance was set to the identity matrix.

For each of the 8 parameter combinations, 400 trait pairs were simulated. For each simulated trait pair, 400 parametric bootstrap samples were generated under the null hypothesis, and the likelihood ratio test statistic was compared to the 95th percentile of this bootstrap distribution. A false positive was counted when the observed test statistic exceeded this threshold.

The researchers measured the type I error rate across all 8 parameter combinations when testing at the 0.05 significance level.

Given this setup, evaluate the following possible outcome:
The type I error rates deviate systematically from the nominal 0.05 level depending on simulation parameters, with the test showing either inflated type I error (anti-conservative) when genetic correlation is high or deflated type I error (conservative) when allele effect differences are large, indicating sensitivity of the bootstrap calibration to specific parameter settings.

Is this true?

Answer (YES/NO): NO